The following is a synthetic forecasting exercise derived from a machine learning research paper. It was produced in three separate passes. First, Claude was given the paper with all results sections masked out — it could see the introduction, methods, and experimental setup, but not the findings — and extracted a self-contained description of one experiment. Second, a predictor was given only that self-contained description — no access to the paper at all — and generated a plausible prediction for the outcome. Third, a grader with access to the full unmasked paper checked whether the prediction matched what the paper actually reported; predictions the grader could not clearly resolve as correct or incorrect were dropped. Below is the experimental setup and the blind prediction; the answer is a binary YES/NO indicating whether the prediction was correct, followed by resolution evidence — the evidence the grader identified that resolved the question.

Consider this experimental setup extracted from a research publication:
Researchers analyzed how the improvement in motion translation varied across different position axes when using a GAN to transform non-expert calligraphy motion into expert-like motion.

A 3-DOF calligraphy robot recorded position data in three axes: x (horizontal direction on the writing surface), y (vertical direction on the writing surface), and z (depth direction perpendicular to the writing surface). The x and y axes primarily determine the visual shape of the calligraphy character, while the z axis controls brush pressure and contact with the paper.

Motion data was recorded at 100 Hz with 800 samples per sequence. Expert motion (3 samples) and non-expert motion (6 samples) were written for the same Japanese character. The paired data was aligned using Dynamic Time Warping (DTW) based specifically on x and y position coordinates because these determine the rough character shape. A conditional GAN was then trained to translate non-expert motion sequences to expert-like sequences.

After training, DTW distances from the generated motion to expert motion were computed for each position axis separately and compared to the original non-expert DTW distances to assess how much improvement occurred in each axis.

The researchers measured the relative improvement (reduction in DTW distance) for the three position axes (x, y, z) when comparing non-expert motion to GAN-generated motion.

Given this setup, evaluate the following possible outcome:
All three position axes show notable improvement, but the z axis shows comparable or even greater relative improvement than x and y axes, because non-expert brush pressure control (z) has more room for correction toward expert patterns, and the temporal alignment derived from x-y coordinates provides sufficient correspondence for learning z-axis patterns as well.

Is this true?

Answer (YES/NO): NO